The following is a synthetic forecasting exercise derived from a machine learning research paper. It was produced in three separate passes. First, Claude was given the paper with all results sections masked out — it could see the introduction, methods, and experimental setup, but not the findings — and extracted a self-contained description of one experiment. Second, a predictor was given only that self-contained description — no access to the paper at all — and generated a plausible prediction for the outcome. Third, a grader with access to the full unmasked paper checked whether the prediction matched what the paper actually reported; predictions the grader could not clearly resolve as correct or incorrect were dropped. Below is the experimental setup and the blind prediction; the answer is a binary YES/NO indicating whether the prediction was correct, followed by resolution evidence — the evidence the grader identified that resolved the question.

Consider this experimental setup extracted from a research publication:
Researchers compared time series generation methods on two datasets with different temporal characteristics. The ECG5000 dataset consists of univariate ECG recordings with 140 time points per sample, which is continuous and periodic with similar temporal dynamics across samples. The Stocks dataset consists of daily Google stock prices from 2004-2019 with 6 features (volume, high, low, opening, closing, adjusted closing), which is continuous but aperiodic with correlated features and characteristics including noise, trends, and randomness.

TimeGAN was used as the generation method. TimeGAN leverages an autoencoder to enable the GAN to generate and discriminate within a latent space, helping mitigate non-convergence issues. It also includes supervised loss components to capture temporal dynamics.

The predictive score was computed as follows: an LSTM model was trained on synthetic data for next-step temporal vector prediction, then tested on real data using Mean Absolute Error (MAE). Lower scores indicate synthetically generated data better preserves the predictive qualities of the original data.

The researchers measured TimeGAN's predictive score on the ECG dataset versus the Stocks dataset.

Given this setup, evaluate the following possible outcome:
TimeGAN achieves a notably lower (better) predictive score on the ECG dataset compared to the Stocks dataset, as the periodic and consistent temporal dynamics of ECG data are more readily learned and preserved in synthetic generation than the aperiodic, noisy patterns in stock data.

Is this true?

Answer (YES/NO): NO